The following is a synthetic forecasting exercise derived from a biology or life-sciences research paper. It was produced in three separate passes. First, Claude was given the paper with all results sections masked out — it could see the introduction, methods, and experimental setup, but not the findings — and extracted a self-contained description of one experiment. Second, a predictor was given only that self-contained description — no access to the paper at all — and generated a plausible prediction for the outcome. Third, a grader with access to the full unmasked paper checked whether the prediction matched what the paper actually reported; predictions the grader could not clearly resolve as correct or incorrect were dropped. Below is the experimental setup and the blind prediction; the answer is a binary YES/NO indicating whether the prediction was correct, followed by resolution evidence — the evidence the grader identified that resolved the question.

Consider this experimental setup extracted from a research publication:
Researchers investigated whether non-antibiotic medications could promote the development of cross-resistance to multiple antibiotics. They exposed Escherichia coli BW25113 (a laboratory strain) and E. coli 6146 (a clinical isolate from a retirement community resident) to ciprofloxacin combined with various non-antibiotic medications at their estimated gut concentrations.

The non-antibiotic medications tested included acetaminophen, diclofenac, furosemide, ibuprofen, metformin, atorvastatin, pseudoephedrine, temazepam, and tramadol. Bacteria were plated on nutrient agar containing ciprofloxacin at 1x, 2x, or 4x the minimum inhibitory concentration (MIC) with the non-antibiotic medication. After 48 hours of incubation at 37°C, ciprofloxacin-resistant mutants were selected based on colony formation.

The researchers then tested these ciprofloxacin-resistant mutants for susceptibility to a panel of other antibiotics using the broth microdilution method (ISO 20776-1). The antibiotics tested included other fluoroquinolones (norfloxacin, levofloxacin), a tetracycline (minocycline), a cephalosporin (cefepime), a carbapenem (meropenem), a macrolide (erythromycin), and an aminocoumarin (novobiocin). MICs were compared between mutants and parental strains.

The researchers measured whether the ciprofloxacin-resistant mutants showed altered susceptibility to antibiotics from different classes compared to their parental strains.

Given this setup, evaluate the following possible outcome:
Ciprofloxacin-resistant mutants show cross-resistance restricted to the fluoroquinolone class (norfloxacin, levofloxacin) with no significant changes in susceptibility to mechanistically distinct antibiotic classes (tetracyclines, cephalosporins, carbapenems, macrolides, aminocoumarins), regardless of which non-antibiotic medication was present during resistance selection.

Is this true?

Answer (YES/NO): NO